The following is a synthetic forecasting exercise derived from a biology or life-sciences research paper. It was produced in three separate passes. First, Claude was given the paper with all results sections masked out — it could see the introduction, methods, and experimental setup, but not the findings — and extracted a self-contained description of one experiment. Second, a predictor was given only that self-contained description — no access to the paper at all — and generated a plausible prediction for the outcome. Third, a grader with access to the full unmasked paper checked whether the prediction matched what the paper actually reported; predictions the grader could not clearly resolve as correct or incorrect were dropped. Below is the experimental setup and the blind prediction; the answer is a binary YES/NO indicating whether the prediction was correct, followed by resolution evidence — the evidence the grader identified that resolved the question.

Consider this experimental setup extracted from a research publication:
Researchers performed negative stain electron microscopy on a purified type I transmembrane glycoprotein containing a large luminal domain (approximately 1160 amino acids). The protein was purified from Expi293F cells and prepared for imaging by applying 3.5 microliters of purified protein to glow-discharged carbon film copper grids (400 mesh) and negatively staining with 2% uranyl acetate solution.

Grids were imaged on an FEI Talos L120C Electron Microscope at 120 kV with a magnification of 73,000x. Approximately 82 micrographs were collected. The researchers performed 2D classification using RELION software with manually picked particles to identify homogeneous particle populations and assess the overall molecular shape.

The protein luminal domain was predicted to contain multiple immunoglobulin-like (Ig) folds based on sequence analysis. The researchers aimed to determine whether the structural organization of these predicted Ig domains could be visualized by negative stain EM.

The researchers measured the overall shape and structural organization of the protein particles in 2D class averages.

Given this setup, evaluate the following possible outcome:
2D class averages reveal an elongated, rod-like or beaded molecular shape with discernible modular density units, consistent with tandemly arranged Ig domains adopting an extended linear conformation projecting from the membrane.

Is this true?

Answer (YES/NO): YES